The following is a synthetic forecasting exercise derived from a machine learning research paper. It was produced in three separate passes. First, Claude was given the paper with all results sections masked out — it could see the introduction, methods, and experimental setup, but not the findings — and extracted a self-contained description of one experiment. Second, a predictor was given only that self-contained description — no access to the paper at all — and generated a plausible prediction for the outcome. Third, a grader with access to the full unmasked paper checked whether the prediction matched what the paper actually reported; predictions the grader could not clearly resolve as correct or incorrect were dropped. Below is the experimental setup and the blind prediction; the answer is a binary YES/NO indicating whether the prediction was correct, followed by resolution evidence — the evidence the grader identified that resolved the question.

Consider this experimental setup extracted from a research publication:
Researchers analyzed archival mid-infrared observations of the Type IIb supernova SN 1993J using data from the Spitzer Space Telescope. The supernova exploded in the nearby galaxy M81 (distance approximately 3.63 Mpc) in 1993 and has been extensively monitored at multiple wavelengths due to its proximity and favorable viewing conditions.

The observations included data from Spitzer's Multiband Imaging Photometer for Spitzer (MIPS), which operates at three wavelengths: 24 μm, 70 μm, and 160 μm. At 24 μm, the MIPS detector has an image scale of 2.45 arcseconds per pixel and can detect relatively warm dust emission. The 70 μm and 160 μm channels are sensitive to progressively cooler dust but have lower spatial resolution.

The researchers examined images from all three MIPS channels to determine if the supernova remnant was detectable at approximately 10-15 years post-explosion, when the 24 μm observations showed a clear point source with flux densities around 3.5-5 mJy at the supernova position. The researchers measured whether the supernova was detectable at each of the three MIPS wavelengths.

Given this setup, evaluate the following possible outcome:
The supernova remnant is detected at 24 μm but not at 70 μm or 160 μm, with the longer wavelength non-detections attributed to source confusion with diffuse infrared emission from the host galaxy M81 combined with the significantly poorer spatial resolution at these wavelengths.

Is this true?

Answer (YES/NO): NO